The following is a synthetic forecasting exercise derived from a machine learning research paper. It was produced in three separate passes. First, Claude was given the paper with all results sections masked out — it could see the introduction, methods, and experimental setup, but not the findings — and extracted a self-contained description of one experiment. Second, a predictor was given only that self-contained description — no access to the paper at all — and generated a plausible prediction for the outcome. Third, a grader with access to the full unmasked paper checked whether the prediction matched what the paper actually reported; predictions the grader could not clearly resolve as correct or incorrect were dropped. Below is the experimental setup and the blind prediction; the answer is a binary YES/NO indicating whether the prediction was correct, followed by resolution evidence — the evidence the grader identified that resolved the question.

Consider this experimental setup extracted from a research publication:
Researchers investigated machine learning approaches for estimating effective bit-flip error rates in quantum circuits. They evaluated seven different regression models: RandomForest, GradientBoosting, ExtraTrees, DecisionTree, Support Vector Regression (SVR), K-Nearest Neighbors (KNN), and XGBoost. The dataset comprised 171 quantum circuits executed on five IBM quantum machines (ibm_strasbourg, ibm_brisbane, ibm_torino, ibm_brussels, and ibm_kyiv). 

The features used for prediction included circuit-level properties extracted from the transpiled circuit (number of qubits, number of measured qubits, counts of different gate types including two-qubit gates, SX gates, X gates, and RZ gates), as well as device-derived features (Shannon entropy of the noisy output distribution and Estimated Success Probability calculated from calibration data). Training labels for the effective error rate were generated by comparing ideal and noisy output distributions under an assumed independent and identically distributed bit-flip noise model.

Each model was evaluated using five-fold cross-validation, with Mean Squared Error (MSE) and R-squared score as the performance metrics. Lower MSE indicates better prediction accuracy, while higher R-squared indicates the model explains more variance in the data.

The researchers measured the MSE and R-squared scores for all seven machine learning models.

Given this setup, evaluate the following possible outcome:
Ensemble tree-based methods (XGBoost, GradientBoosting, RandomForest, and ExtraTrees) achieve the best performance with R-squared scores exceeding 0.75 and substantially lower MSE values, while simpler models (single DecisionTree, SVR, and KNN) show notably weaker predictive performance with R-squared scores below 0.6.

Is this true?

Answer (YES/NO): NO